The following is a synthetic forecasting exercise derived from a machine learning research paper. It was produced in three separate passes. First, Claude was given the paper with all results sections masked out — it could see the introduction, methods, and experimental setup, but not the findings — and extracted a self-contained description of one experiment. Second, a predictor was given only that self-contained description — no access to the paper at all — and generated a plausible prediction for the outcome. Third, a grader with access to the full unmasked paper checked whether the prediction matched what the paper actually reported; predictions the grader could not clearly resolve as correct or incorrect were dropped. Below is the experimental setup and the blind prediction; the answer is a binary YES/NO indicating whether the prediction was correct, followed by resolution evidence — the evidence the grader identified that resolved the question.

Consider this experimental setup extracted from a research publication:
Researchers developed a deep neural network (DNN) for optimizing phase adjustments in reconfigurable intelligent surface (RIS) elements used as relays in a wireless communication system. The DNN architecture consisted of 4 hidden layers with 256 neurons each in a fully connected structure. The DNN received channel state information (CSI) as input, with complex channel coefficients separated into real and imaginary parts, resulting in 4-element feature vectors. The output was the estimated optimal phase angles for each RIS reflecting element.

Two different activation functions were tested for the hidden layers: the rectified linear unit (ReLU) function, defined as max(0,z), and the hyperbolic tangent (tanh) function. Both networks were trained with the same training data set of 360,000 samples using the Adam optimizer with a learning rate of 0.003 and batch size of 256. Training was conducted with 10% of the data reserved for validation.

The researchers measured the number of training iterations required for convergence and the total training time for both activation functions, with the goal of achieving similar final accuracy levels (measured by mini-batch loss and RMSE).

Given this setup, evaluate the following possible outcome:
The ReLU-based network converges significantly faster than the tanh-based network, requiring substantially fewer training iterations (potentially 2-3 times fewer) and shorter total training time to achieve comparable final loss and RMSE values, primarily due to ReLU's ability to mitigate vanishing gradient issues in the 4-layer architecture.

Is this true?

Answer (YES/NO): NO